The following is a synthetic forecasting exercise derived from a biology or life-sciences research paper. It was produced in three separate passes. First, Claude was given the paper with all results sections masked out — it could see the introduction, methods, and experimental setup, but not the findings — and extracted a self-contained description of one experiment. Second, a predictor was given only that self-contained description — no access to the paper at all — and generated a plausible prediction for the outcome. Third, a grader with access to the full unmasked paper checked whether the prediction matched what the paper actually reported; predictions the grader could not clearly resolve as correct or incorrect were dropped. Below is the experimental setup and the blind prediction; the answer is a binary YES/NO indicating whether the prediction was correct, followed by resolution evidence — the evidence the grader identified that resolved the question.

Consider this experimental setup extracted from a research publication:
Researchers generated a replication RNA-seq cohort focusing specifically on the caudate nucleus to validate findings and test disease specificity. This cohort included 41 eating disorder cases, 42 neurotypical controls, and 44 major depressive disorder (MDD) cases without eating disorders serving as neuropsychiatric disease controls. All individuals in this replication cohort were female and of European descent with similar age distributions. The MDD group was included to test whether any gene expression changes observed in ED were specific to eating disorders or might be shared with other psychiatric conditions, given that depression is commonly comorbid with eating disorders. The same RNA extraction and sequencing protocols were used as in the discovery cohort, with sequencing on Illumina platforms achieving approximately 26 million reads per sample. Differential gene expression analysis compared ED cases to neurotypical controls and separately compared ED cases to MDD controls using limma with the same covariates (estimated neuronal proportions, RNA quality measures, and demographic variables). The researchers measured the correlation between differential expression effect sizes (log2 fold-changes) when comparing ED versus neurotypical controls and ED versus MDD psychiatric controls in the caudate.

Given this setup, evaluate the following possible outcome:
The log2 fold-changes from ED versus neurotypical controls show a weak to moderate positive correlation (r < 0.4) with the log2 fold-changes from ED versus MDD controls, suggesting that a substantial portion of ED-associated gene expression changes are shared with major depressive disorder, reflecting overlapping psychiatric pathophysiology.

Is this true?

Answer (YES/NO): NO